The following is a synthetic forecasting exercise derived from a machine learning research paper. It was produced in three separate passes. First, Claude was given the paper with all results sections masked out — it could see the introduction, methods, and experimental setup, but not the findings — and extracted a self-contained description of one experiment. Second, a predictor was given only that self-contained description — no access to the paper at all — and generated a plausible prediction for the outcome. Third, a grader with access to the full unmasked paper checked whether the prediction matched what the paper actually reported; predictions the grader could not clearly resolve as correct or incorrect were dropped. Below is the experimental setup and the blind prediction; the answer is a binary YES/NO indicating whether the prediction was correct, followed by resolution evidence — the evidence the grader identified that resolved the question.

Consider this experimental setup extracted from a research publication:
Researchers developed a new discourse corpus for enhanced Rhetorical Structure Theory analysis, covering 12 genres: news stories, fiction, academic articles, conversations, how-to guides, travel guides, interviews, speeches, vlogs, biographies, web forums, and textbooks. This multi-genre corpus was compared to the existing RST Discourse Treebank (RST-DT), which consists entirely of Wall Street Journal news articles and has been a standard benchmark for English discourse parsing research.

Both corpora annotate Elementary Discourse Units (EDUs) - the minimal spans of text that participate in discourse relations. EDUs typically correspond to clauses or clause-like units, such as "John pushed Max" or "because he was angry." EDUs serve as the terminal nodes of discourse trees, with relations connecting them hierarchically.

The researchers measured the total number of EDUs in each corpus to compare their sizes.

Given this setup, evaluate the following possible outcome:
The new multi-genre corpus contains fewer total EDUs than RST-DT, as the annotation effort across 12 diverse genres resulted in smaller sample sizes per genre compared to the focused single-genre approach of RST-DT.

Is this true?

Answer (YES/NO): NO